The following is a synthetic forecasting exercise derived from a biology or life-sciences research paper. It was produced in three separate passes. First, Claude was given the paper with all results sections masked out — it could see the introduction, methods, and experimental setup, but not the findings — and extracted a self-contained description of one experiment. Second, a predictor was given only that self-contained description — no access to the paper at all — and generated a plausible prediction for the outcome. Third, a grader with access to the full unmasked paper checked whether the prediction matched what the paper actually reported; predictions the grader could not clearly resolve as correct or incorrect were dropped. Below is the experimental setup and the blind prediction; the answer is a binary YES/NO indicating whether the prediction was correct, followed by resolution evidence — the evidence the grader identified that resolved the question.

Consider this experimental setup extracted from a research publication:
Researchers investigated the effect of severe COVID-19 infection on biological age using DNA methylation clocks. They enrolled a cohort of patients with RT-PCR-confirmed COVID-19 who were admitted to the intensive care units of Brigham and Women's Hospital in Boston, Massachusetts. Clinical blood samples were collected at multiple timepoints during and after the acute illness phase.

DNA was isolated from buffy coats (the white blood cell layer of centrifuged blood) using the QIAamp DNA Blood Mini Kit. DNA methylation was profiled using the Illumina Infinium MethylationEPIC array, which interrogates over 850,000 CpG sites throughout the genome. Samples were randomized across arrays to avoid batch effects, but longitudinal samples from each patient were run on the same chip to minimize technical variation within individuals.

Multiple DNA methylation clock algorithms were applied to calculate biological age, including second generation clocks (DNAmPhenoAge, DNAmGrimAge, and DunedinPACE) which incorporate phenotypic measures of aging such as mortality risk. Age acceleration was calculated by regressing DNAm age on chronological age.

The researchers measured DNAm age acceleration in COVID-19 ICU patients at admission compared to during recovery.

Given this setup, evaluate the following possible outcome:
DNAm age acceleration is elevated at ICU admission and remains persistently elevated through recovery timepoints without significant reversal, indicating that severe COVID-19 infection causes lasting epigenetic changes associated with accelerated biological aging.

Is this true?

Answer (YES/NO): NO